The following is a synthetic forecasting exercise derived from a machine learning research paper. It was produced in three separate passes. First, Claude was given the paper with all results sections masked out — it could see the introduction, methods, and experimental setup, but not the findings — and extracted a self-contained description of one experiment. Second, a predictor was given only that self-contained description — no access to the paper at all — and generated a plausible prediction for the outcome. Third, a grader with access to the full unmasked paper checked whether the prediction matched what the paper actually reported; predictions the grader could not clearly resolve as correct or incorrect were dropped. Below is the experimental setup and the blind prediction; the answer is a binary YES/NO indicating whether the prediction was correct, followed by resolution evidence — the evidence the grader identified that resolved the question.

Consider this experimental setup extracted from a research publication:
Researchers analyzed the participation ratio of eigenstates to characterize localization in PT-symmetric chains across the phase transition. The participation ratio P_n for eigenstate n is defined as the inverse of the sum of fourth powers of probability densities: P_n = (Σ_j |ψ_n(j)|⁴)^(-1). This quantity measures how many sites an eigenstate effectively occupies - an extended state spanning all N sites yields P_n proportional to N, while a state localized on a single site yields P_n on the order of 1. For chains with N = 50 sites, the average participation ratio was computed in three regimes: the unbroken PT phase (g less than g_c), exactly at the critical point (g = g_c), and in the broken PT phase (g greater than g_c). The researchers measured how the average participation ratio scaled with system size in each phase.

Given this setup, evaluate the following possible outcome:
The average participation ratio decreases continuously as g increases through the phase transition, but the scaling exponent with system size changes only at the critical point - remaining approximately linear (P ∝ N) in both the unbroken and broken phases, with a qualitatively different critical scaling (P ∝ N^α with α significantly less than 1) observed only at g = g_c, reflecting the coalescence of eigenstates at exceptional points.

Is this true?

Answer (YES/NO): NO